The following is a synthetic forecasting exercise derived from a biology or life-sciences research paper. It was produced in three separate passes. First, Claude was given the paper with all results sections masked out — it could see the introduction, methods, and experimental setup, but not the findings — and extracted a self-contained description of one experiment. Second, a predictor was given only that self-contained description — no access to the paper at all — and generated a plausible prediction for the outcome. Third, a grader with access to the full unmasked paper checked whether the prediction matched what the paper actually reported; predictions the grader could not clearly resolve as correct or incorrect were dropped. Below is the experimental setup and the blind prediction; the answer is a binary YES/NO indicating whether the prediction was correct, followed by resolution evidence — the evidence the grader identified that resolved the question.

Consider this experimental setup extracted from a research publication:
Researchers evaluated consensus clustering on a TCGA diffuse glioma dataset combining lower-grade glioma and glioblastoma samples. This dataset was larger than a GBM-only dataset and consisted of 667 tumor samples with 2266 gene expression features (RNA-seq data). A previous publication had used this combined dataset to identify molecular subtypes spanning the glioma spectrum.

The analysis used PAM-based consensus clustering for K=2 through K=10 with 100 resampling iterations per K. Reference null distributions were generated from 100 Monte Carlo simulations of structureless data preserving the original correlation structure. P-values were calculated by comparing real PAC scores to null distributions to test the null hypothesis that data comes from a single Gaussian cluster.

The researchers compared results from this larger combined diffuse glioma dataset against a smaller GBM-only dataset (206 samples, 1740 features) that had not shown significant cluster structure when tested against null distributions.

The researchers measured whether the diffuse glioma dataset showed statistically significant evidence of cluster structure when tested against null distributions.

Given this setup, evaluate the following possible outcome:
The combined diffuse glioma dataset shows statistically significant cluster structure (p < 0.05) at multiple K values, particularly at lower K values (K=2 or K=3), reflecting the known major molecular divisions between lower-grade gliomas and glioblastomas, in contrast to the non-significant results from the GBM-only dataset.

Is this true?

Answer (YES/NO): NO